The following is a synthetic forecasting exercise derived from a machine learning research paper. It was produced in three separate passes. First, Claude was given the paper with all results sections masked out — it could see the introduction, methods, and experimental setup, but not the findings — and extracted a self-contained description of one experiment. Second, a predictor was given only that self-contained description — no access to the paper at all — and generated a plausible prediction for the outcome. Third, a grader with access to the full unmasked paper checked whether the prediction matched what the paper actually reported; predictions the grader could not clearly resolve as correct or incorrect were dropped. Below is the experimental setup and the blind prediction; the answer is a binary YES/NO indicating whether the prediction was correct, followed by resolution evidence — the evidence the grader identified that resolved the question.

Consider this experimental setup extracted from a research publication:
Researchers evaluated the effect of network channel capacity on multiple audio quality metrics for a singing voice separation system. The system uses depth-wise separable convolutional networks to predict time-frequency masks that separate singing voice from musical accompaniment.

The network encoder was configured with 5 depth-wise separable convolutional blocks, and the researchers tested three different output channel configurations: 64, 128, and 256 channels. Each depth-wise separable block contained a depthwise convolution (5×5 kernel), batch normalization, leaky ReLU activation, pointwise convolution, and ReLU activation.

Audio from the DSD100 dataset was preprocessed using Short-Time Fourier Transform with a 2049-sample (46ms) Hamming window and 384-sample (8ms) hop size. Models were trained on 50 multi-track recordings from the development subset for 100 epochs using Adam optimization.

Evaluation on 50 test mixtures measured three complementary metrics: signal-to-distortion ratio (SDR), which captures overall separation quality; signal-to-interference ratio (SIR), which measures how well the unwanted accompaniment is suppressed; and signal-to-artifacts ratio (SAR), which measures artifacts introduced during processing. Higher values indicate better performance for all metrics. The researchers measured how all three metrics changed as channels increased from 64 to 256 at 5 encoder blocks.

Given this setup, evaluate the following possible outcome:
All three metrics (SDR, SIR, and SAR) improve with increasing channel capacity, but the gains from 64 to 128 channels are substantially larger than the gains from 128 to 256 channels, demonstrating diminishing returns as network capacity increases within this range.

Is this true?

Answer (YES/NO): NO